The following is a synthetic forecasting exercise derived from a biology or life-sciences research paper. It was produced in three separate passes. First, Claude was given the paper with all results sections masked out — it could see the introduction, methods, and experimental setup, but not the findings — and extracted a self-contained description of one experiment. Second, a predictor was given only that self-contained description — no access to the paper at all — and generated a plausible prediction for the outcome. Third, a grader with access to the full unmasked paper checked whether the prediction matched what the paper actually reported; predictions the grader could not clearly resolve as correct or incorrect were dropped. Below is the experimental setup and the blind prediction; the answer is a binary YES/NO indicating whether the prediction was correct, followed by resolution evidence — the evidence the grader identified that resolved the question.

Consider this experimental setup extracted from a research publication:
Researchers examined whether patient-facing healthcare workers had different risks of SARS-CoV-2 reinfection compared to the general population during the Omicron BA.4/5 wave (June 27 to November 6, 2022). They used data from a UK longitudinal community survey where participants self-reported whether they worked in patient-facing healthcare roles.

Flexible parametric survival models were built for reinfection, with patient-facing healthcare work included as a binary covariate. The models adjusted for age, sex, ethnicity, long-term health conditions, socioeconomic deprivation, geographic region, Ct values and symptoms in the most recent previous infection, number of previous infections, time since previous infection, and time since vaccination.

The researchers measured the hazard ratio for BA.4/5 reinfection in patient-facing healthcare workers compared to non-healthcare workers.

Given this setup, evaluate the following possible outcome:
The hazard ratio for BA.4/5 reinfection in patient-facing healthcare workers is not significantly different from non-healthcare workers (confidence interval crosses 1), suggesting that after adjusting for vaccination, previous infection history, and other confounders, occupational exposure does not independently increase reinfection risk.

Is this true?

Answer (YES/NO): NO